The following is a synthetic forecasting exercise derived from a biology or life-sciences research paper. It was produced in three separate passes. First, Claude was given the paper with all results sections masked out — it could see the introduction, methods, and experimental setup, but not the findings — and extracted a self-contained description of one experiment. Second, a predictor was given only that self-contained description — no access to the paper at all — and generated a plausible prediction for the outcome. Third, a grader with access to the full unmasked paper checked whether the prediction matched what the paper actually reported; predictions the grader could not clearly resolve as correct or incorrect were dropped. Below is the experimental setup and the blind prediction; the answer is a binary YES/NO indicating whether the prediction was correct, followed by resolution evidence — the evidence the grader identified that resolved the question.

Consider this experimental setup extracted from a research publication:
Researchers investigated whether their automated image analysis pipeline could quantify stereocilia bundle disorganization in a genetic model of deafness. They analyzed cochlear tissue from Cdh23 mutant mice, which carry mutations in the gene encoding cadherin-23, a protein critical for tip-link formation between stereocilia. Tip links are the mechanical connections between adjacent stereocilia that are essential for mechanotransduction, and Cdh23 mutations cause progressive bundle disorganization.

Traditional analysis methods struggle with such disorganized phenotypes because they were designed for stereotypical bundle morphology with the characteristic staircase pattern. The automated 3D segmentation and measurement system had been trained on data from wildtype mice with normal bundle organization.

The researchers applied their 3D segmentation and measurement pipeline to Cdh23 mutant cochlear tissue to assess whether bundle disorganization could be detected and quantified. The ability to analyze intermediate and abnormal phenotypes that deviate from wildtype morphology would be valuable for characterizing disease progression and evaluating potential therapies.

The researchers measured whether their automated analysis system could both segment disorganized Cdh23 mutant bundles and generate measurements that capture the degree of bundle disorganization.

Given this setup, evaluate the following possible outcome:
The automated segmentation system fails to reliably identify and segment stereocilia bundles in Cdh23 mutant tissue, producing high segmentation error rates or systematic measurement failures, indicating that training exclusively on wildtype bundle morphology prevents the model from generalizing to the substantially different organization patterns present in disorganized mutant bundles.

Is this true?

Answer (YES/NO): NO